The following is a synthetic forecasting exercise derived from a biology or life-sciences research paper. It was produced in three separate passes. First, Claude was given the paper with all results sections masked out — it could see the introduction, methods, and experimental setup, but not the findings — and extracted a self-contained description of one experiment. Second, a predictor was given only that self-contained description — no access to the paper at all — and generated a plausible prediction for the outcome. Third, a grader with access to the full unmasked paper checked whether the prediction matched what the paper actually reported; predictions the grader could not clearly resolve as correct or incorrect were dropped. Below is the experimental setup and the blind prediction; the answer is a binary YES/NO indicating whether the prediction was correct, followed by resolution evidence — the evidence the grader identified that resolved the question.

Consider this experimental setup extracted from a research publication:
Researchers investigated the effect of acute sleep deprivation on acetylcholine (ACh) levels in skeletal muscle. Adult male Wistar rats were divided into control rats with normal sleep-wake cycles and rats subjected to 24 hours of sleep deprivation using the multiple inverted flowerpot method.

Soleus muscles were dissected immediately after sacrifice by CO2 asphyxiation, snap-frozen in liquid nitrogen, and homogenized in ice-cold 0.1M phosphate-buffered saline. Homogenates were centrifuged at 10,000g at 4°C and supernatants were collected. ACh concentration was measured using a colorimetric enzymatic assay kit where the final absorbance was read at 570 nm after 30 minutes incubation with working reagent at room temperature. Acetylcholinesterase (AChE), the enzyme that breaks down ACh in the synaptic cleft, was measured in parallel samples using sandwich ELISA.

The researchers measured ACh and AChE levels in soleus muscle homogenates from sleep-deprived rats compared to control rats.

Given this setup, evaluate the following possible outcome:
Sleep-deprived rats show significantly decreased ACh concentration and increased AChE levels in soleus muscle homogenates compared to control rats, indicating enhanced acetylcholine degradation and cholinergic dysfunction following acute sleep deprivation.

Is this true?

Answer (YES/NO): YES